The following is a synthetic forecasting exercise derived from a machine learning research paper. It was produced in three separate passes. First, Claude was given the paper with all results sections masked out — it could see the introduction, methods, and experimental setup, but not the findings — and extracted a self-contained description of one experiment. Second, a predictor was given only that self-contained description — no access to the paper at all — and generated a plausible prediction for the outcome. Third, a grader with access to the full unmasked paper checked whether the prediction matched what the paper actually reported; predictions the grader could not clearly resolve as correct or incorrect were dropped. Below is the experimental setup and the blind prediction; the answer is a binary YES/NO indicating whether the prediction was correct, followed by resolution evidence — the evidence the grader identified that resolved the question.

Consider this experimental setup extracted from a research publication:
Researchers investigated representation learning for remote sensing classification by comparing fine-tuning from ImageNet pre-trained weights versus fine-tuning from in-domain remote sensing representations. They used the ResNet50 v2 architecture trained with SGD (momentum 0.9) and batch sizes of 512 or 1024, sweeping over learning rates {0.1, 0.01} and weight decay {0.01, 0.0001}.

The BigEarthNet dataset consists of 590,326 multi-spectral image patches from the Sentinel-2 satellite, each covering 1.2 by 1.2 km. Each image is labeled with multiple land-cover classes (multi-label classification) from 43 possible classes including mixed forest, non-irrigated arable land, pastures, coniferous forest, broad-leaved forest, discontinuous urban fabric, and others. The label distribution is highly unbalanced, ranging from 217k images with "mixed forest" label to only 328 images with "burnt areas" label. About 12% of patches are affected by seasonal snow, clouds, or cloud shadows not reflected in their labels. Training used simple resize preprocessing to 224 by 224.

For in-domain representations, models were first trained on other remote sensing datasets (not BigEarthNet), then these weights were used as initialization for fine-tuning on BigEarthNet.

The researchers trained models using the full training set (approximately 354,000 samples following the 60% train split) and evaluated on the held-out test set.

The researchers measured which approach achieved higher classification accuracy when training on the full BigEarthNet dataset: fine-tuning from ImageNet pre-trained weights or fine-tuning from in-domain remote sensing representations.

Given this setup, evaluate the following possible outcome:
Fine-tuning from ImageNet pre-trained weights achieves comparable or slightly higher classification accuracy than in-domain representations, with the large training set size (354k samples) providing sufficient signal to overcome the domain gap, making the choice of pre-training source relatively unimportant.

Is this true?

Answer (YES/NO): NO